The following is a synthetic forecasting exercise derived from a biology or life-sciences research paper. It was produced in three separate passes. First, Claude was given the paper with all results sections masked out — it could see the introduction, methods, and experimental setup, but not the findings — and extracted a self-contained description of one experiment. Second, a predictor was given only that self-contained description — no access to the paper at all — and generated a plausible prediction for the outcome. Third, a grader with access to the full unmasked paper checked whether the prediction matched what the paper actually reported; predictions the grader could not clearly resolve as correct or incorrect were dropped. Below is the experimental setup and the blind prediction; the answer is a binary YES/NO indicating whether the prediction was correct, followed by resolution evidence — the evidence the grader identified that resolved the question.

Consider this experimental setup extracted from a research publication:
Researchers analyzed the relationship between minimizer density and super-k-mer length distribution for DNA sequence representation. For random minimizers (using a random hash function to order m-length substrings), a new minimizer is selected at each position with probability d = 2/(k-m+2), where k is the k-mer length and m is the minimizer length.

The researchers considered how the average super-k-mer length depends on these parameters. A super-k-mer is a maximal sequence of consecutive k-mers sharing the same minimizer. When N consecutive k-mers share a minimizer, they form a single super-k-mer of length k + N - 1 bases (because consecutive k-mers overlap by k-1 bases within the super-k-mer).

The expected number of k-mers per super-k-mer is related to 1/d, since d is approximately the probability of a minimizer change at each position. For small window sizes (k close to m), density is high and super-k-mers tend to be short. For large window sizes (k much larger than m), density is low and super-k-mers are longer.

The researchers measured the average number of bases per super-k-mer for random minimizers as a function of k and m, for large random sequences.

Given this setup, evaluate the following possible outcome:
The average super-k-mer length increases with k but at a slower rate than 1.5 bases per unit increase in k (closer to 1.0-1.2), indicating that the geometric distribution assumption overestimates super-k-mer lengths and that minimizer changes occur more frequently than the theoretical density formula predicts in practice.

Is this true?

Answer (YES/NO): NO